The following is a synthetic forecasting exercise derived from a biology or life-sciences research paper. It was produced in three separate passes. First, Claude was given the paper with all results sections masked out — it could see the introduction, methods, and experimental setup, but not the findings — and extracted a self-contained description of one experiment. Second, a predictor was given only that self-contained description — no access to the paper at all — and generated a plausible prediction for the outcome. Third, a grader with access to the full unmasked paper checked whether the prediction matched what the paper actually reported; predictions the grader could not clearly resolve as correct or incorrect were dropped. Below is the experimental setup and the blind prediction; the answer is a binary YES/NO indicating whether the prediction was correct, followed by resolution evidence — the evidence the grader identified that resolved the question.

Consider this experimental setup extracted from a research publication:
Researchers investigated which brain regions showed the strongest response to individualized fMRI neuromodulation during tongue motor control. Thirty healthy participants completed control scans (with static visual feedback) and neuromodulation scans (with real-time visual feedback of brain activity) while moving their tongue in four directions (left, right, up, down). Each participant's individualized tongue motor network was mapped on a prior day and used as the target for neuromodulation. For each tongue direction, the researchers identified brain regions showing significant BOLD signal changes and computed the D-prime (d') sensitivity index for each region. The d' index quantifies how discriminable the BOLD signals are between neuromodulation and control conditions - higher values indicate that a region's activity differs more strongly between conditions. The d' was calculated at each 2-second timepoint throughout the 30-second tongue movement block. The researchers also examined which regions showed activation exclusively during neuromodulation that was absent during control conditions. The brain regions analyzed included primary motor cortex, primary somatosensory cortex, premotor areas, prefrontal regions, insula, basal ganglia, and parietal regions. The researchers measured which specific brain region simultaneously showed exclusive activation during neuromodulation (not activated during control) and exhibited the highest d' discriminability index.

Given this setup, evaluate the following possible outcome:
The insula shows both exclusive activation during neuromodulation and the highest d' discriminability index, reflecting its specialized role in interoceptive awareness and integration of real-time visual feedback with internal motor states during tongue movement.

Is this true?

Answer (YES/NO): NO